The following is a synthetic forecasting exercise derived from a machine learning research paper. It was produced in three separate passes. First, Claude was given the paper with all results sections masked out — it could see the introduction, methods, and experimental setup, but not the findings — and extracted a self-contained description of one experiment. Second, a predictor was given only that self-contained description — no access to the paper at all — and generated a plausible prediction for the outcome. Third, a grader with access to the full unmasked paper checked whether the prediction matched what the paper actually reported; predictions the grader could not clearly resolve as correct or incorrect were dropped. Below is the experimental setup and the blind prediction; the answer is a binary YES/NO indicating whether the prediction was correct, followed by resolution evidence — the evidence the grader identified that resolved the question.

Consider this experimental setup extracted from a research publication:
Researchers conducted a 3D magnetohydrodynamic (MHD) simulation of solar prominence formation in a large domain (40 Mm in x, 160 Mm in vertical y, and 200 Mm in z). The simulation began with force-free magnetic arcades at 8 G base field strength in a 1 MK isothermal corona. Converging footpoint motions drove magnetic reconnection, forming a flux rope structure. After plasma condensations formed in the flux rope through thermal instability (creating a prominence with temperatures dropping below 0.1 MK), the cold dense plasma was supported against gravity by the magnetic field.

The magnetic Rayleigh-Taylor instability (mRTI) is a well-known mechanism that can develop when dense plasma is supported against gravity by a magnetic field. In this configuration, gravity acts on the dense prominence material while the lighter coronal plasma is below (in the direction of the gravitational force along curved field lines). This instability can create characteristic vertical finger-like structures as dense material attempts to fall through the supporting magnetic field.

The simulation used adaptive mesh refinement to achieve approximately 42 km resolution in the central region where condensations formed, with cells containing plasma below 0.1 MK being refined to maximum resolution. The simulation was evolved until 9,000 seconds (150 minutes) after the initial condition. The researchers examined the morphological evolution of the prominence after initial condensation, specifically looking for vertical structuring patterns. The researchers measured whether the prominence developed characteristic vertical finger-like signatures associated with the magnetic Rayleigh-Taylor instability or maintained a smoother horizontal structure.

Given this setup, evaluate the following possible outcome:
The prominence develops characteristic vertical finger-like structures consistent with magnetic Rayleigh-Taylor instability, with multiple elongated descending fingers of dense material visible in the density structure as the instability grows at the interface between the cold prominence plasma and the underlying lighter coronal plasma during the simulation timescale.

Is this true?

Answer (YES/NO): YES